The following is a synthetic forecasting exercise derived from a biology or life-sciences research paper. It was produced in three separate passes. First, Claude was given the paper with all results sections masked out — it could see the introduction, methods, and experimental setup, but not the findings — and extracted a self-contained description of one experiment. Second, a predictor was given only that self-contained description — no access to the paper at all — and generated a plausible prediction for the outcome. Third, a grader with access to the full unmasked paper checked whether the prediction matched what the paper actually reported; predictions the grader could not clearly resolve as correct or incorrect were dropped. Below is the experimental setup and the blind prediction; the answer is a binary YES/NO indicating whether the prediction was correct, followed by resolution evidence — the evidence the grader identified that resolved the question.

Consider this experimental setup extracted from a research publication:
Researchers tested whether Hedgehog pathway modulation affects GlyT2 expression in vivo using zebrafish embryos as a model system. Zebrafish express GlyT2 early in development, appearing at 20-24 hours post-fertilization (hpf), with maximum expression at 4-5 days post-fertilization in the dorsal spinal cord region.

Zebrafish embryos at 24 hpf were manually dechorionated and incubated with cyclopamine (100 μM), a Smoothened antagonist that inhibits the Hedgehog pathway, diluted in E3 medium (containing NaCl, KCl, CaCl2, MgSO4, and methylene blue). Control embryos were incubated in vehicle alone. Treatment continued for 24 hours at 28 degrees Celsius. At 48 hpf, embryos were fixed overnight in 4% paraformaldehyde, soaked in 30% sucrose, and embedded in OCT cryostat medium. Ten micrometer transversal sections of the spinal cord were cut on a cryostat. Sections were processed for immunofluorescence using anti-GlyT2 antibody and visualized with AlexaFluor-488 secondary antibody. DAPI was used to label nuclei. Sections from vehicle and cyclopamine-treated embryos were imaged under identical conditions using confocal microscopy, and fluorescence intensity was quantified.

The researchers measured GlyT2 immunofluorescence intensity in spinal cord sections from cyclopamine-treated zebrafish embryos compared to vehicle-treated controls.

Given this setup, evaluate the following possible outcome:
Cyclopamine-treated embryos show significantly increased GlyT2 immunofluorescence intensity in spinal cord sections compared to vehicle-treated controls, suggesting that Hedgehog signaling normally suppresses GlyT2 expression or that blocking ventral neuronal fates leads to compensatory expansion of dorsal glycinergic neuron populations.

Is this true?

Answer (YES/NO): YES